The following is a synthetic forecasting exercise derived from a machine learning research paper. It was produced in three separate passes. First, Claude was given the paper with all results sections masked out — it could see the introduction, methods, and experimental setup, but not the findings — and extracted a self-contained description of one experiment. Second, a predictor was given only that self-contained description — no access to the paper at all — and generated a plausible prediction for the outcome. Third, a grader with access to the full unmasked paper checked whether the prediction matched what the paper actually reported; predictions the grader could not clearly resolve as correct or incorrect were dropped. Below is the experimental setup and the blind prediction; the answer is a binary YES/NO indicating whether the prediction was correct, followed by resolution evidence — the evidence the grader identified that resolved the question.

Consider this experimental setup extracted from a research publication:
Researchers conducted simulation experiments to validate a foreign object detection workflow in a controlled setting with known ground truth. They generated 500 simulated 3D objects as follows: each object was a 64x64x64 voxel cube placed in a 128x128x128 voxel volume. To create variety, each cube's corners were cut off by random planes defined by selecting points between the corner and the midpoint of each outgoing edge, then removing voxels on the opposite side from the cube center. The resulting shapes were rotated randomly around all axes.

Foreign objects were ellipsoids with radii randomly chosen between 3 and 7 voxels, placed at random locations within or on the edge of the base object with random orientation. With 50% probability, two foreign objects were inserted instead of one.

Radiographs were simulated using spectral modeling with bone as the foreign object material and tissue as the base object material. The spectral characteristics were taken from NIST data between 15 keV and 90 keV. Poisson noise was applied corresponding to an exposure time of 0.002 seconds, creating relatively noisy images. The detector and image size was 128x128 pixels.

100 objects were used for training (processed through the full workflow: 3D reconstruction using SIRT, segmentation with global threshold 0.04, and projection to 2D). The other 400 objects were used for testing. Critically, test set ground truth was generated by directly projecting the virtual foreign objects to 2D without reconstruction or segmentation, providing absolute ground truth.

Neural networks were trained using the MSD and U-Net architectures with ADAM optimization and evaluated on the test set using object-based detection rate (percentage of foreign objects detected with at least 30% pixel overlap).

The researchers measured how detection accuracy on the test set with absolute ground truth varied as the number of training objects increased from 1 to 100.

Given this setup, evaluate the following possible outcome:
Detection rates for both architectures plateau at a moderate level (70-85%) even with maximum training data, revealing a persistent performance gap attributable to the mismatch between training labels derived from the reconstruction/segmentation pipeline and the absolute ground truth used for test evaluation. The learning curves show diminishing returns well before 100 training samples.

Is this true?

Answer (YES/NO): NO